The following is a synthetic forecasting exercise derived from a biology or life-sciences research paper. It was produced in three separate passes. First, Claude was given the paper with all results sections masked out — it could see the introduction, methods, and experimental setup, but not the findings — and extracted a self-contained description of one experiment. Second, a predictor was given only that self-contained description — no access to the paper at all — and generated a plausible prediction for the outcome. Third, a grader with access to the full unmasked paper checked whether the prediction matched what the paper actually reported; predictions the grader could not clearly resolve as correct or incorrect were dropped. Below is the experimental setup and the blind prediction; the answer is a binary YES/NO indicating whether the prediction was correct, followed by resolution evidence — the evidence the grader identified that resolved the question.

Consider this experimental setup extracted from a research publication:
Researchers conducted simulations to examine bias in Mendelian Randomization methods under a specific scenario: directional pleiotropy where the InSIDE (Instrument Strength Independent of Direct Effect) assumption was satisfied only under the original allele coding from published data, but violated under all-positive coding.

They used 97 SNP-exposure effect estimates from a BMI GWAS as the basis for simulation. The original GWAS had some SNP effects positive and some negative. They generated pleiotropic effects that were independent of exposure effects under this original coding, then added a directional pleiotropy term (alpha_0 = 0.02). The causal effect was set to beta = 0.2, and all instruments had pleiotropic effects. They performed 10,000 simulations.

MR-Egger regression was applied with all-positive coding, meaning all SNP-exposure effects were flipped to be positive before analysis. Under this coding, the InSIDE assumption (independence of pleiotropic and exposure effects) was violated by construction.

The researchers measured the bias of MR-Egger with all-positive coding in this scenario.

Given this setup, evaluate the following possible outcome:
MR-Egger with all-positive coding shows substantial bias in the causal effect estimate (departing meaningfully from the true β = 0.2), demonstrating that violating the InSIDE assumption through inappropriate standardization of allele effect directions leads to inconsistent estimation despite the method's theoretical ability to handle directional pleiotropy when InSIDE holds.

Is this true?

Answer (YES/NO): YES